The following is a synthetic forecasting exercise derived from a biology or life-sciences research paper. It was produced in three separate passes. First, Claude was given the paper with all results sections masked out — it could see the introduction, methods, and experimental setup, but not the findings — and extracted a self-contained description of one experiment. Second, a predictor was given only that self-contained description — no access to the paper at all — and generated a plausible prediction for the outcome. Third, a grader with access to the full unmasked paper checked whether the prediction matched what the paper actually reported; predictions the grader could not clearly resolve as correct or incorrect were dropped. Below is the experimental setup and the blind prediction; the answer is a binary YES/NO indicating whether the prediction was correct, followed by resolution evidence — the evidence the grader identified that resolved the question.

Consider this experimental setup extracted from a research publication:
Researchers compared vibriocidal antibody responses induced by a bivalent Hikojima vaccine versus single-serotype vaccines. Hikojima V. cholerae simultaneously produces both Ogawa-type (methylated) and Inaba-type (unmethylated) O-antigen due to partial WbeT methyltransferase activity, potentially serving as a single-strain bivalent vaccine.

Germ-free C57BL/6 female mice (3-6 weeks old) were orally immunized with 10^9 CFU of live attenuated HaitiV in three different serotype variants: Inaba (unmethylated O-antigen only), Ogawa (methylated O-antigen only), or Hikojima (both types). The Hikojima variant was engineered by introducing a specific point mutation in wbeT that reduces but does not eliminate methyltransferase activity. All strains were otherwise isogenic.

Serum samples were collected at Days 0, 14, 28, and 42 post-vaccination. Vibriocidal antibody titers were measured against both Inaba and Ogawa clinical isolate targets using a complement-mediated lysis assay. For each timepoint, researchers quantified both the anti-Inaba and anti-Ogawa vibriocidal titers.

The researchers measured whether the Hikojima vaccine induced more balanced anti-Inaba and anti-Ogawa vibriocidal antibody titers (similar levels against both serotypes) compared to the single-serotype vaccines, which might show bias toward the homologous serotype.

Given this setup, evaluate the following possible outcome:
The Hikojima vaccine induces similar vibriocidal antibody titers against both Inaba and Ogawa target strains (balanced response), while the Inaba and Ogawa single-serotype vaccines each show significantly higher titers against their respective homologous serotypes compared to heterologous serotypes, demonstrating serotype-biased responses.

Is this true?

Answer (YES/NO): NO